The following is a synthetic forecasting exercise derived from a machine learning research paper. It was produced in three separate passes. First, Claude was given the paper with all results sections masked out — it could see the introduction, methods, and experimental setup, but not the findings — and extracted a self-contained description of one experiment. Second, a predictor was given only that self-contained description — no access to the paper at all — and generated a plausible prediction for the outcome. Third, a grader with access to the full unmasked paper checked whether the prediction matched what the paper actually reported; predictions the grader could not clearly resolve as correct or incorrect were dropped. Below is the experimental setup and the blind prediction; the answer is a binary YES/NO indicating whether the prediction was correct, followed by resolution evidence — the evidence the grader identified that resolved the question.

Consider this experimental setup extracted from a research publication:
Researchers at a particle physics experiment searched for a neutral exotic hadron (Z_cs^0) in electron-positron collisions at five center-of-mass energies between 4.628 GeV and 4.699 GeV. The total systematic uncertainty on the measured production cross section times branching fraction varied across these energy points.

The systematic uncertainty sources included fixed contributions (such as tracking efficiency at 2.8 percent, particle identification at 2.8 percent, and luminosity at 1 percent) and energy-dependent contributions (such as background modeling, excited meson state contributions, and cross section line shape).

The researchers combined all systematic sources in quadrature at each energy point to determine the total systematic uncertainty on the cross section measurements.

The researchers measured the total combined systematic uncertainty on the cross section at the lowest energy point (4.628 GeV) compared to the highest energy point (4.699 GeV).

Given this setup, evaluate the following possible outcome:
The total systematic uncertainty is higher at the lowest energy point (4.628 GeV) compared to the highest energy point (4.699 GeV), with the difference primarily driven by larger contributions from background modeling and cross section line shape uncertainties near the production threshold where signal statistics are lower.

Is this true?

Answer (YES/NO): YES